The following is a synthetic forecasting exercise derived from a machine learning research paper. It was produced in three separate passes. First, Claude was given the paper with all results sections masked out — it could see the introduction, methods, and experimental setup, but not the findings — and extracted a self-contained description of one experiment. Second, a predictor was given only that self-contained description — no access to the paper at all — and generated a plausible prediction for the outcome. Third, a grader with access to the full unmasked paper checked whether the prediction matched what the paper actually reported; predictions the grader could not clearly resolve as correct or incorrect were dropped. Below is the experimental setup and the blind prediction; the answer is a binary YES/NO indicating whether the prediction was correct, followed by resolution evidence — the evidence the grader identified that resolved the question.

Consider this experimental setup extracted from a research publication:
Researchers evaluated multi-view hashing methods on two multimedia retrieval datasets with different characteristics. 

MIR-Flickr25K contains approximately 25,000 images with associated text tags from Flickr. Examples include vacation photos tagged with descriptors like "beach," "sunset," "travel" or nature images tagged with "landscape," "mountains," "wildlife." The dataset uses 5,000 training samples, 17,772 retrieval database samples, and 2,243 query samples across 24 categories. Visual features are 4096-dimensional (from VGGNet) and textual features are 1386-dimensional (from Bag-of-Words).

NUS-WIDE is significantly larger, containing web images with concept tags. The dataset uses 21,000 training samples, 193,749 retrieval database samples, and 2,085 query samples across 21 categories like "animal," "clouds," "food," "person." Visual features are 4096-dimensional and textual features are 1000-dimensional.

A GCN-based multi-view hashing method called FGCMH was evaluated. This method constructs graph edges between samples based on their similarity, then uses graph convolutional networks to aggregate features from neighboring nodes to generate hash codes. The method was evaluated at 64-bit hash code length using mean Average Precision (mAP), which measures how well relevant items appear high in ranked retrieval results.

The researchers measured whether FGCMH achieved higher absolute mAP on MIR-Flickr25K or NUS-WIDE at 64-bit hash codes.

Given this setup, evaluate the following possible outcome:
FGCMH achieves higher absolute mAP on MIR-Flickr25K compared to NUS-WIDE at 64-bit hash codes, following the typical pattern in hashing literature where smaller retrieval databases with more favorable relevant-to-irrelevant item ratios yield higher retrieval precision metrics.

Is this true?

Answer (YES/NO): YES